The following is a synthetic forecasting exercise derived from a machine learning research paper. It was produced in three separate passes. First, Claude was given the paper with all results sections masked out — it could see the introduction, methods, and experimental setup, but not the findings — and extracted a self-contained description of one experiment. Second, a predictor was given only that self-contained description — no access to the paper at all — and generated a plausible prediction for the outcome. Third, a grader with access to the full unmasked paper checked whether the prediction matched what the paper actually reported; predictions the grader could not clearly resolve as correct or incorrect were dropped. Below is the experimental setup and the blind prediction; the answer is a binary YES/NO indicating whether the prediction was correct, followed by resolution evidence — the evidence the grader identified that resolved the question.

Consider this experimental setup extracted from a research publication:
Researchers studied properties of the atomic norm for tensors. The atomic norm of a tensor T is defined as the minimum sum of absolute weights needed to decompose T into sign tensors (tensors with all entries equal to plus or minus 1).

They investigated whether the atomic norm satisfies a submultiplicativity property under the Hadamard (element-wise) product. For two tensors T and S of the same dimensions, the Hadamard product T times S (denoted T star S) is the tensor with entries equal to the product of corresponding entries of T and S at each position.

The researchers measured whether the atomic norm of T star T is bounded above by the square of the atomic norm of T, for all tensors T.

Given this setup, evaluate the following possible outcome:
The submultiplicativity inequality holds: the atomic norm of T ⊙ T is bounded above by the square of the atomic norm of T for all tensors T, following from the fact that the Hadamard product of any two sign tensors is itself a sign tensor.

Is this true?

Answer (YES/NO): YES